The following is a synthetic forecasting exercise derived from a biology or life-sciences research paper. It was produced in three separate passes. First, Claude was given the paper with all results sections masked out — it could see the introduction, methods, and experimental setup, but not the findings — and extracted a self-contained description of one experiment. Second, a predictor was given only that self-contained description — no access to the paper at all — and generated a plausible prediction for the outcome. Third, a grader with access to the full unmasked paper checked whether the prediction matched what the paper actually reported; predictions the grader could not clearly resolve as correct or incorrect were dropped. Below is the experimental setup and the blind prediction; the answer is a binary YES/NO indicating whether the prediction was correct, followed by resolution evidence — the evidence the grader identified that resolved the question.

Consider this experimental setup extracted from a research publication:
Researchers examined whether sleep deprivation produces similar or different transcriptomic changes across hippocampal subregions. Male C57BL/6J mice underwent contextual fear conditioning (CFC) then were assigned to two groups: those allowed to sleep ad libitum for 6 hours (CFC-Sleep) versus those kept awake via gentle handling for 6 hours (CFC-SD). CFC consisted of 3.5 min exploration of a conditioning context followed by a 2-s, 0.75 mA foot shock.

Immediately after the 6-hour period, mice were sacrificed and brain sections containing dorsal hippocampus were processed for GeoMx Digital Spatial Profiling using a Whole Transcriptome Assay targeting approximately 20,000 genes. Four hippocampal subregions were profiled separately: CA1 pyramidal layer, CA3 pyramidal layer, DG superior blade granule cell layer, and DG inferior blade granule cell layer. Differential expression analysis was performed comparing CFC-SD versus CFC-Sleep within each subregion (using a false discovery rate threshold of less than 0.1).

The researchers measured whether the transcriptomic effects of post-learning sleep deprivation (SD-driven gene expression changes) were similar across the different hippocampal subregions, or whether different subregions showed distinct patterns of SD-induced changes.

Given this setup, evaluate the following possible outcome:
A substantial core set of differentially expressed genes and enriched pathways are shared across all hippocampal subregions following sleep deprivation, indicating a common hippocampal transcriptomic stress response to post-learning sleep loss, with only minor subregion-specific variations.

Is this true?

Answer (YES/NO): NO